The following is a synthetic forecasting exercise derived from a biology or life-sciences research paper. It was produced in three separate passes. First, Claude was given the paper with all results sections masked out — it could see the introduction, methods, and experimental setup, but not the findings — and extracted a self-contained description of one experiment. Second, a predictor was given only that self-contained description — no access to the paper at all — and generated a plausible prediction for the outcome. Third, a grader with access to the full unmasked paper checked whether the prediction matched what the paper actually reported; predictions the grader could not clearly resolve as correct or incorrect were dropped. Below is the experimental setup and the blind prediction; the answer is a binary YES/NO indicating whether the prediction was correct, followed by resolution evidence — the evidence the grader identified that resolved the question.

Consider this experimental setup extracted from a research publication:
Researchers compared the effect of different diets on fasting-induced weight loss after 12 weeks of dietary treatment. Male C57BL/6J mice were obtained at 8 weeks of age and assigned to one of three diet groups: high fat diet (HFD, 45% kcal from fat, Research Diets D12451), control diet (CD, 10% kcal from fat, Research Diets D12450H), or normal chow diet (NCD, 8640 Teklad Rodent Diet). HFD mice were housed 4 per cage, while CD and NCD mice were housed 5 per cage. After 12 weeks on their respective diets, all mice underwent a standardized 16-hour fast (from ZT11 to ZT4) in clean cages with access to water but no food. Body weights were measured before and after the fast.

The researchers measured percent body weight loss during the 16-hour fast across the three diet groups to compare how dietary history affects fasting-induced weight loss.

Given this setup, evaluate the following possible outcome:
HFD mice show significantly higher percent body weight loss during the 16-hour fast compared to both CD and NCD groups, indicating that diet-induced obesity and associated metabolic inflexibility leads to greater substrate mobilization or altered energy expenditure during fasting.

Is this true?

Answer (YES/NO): NO